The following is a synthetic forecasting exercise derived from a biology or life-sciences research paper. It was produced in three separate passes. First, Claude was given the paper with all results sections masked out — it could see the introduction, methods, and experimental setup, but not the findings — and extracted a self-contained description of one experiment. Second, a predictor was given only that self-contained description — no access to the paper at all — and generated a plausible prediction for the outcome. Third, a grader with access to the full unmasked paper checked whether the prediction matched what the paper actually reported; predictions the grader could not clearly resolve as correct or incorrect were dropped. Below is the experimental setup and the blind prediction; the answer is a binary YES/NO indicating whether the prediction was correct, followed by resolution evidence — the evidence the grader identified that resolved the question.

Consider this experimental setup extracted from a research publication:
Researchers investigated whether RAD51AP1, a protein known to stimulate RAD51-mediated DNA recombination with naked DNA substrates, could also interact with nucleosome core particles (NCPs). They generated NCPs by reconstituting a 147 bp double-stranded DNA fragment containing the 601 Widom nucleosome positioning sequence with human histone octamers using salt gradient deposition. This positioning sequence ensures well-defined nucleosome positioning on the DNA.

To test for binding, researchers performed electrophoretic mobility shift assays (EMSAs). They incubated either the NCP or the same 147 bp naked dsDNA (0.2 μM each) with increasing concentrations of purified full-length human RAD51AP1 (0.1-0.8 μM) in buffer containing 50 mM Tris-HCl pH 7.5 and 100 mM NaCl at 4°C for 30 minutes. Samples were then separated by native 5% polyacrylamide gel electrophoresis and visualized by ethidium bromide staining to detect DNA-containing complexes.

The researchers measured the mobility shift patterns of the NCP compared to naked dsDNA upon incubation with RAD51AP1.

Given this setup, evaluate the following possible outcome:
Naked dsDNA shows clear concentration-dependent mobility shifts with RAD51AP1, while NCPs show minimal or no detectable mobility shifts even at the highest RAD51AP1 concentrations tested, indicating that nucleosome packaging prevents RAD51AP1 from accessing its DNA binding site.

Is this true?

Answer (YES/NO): NO